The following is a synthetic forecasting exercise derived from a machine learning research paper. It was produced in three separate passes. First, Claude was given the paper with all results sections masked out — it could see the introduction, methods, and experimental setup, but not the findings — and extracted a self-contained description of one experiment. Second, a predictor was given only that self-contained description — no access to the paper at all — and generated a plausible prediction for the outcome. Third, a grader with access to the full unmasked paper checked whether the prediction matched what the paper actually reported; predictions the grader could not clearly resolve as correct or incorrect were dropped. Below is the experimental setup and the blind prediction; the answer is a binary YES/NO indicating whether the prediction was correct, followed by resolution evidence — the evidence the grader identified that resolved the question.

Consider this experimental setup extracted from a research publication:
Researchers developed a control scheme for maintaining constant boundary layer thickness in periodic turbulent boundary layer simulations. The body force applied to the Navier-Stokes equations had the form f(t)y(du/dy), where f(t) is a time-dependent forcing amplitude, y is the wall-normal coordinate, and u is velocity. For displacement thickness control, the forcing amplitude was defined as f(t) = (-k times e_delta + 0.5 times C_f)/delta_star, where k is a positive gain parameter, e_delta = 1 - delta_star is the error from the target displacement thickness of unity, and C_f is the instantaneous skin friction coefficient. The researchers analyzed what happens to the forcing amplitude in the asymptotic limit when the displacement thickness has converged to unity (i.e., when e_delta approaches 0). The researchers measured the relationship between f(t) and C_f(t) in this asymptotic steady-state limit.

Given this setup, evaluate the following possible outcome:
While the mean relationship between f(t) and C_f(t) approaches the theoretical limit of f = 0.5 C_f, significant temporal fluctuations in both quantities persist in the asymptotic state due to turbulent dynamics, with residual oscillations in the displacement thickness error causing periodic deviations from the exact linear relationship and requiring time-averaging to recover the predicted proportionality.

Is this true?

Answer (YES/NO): NO